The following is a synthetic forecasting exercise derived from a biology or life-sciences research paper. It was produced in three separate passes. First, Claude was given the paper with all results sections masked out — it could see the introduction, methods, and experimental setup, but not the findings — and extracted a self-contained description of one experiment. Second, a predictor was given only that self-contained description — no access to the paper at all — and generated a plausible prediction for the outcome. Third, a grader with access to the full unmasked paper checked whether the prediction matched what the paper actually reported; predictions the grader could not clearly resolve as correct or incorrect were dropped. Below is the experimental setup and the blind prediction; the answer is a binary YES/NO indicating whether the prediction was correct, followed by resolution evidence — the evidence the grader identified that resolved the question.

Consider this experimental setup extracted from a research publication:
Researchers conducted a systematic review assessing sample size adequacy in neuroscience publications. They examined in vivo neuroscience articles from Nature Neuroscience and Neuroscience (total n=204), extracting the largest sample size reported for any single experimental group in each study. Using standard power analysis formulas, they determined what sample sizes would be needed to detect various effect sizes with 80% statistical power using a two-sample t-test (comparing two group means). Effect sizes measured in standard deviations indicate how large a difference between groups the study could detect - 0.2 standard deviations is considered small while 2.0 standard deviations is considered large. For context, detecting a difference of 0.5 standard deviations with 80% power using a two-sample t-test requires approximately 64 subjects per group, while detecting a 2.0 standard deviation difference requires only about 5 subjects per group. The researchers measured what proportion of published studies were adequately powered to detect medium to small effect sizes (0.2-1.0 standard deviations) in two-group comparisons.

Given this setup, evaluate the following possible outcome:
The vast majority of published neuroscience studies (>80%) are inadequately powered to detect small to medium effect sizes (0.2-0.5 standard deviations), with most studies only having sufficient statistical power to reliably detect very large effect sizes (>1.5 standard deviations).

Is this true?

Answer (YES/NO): NO